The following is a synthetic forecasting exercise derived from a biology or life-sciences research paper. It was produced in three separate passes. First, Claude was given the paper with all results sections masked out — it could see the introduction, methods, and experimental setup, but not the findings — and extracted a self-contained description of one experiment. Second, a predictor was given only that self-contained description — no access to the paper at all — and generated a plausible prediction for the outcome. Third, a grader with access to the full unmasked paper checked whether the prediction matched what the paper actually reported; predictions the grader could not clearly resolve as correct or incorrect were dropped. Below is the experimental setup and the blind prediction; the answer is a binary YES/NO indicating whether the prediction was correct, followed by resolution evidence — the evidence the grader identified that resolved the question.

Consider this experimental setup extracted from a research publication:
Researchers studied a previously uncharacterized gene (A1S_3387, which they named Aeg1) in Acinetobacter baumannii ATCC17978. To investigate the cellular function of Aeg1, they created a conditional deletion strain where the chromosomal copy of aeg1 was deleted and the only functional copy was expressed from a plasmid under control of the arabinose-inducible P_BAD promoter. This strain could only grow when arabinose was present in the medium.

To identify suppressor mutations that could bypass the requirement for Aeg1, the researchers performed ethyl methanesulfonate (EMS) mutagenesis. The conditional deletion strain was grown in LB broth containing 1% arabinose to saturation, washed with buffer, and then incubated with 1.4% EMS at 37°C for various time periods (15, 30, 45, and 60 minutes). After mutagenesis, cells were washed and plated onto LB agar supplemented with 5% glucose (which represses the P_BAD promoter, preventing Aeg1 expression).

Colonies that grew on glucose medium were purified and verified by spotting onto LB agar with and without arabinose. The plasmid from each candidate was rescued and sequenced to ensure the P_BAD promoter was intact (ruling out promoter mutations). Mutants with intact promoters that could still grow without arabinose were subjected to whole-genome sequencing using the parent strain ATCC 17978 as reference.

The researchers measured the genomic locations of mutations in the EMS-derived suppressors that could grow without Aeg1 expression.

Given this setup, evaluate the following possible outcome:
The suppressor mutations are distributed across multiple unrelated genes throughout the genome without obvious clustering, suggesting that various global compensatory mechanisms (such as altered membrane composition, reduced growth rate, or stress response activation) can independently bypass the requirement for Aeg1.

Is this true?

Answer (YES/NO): NO